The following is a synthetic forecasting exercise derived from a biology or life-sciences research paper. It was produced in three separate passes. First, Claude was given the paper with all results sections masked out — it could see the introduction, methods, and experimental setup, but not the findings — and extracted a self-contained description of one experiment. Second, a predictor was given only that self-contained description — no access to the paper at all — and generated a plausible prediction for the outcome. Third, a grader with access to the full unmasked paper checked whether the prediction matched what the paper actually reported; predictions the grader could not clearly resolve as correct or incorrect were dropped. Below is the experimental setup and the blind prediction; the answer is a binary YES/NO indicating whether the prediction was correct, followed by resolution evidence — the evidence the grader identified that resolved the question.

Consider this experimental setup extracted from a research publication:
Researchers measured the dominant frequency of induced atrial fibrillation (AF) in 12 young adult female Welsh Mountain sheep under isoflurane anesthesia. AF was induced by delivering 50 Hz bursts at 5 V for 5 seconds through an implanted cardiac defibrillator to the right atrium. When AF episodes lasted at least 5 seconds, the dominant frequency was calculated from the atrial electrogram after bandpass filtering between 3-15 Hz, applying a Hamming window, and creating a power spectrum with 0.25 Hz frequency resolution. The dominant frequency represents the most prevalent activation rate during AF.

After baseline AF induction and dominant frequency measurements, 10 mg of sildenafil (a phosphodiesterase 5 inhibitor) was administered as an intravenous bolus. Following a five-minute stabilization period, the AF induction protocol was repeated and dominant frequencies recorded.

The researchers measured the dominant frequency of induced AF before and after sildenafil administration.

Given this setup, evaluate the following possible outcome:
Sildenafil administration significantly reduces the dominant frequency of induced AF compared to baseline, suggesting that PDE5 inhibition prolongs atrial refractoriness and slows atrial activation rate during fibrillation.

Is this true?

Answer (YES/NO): YES